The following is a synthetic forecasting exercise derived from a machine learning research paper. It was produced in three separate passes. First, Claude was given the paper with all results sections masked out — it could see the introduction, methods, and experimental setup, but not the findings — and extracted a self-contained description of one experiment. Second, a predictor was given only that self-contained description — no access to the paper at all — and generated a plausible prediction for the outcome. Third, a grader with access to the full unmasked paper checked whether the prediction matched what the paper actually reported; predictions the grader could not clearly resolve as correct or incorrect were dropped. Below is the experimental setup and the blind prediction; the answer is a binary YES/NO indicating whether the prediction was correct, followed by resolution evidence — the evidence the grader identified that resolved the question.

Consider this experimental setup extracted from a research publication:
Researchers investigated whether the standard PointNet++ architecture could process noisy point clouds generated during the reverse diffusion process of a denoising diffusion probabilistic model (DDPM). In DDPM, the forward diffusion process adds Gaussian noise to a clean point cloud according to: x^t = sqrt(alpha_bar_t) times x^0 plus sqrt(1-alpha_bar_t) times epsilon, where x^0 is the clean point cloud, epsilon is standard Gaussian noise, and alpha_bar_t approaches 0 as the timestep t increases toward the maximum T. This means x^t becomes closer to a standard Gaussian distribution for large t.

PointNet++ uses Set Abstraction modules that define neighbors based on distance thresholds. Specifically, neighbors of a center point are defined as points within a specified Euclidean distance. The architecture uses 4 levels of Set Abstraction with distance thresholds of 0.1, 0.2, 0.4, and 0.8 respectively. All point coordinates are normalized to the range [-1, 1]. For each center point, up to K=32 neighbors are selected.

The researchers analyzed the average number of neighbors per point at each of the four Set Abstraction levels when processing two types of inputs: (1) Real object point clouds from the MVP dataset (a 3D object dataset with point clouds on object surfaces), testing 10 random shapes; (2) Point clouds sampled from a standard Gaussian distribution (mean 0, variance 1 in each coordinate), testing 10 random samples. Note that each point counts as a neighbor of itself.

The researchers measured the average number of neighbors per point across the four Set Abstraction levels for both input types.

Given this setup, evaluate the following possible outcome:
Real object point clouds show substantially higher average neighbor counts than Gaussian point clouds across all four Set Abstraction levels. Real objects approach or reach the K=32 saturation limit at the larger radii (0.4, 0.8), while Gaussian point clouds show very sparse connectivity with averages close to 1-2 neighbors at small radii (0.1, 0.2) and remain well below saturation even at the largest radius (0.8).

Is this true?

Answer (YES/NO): YES